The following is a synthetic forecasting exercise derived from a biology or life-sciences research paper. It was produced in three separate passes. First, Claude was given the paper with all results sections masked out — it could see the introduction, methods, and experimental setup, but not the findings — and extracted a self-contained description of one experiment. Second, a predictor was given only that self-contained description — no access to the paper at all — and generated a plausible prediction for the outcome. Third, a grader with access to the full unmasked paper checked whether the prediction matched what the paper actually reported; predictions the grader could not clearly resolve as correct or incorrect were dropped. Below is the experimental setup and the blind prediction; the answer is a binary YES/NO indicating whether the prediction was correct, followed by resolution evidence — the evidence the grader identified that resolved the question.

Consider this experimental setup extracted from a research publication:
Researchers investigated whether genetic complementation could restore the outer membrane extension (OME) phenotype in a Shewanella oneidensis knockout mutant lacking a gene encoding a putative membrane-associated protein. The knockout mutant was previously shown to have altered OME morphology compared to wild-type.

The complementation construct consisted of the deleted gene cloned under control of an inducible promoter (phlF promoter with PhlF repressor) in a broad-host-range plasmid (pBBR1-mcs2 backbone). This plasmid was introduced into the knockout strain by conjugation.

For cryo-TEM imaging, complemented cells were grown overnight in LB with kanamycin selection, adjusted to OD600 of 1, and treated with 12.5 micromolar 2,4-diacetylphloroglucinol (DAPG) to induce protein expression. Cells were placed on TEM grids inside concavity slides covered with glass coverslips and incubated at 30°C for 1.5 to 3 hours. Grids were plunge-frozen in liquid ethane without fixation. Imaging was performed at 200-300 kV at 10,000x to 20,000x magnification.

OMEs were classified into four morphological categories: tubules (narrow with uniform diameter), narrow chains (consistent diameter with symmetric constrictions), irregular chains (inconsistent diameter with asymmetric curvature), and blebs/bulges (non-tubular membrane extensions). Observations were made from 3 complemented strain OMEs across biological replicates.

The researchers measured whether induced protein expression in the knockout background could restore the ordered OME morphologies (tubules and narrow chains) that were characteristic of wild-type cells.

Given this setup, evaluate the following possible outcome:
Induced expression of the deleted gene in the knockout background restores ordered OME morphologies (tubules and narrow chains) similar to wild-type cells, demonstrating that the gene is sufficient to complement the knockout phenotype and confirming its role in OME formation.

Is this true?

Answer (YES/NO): YES